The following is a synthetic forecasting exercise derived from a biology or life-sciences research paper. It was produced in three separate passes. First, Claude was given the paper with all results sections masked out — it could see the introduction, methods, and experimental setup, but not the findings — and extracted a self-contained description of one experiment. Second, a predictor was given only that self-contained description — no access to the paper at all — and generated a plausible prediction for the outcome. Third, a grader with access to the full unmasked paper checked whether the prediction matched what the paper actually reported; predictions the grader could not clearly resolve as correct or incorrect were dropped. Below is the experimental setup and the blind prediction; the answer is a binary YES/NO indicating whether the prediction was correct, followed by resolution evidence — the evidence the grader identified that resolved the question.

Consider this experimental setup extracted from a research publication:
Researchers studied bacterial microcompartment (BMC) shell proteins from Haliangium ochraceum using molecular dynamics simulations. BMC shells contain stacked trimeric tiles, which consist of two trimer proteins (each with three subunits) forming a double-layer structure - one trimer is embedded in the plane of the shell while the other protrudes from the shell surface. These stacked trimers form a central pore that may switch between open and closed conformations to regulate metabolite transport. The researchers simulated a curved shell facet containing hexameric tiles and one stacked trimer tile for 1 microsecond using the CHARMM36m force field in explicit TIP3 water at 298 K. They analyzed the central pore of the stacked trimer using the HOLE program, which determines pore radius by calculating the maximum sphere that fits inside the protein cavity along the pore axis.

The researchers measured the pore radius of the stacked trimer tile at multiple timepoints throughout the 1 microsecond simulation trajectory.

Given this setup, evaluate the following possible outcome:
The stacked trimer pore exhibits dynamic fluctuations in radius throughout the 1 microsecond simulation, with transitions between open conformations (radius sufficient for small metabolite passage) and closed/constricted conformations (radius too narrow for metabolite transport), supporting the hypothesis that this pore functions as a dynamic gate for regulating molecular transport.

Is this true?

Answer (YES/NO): NO